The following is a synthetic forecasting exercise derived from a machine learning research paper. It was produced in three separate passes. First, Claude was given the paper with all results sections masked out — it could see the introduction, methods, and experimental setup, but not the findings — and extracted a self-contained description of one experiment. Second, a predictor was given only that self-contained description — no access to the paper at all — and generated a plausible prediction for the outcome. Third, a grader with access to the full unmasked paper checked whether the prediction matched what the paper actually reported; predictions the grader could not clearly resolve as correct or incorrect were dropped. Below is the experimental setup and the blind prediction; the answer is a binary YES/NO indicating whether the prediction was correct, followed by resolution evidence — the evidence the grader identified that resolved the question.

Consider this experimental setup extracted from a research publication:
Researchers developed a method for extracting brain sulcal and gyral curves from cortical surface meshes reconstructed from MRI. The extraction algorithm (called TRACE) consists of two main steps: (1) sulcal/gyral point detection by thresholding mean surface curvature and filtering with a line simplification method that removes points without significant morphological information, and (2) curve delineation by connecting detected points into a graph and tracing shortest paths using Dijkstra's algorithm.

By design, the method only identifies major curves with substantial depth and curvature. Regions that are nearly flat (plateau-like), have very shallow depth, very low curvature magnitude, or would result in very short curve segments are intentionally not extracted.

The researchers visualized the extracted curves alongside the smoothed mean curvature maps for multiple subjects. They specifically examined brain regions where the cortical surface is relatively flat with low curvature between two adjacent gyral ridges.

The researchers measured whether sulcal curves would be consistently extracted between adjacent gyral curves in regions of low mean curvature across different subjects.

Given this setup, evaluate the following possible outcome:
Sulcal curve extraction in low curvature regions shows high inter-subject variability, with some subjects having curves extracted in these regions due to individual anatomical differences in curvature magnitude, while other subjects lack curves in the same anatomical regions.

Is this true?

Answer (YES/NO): YES